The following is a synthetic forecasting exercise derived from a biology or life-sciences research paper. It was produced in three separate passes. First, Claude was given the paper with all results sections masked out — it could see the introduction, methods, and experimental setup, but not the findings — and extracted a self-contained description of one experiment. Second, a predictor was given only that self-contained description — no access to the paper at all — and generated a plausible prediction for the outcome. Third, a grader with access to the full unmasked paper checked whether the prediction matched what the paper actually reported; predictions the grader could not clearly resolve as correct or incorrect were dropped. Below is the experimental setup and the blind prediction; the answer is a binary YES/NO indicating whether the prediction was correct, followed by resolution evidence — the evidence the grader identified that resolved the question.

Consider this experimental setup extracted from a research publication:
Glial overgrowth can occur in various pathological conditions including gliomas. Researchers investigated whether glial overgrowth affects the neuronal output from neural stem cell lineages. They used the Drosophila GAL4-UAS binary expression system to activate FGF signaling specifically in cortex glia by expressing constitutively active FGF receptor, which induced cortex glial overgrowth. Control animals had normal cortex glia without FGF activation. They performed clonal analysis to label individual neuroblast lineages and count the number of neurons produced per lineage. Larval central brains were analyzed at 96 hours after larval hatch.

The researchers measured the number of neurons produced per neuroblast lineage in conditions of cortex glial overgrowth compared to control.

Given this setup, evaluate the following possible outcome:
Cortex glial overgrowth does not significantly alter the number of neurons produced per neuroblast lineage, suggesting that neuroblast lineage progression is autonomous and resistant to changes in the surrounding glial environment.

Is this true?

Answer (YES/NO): NO